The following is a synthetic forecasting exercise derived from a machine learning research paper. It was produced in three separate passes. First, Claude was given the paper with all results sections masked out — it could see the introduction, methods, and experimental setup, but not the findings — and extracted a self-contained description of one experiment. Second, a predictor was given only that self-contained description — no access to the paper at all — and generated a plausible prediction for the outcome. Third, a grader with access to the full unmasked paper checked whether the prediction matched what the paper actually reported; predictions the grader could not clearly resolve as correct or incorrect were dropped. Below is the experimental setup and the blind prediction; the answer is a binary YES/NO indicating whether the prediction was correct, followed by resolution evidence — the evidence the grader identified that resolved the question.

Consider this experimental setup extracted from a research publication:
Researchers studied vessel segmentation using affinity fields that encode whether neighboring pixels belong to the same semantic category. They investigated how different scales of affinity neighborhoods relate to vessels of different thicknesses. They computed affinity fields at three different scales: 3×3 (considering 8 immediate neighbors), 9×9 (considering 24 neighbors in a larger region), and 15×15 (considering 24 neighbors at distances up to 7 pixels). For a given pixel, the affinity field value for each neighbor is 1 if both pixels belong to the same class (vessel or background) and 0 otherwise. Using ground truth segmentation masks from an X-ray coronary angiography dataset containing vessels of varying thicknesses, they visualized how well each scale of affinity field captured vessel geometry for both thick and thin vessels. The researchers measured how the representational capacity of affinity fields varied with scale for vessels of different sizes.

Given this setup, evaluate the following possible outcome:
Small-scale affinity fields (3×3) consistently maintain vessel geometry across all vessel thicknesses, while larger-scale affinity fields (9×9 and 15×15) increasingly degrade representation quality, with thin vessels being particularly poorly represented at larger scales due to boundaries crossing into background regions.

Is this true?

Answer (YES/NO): NO